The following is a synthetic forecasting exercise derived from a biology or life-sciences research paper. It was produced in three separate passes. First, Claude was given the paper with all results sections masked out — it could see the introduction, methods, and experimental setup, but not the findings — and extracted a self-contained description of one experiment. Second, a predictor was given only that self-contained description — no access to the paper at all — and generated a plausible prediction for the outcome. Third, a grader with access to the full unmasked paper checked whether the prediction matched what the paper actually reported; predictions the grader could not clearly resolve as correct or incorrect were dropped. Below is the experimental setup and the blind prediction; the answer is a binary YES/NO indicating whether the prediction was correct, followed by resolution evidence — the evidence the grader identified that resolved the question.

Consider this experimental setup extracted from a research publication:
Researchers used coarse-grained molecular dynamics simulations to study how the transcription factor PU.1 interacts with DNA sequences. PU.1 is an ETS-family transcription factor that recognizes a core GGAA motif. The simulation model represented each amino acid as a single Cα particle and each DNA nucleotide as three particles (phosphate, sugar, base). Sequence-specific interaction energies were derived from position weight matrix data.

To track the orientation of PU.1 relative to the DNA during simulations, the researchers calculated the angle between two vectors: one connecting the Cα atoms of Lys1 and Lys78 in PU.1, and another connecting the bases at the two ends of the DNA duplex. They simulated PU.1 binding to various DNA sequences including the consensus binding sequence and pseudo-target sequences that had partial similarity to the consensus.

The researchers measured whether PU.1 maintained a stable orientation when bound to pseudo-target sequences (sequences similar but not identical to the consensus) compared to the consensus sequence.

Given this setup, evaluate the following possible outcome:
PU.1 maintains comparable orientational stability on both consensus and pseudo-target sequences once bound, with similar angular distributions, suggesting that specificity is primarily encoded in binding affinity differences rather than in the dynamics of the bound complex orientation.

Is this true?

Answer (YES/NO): NO